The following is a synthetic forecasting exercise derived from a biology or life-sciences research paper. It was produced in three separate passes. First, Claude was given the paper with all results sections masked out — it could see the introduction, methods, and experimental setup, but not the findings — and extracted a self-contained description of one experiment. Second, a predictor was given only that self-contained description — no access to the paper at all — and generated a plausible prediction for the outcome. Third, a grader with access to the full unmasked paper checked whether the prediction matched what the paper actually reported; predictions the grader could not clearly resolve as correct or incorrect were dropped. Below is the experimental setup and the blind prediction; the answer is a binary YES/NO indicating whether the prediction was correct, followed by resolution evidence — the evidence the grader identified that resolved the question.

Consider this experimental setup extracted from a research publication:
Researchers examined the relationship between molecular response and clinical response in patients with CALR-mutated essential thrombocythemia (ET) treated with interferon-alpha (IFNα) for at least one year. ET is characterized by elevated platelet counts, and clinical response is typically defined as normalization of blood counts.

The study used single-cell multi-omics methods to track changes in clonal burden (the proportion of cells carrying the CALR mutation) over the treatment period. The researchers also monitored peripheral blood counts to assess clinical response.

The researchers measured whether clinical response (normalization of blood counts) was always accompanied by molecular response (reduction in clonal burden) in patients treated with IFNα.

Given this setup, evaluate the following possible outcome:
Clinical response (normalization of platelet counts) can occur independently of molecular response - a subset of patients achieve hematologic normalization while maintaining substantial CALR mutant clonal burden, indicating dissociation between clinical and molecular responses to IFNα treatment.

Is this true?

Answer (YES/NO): YES